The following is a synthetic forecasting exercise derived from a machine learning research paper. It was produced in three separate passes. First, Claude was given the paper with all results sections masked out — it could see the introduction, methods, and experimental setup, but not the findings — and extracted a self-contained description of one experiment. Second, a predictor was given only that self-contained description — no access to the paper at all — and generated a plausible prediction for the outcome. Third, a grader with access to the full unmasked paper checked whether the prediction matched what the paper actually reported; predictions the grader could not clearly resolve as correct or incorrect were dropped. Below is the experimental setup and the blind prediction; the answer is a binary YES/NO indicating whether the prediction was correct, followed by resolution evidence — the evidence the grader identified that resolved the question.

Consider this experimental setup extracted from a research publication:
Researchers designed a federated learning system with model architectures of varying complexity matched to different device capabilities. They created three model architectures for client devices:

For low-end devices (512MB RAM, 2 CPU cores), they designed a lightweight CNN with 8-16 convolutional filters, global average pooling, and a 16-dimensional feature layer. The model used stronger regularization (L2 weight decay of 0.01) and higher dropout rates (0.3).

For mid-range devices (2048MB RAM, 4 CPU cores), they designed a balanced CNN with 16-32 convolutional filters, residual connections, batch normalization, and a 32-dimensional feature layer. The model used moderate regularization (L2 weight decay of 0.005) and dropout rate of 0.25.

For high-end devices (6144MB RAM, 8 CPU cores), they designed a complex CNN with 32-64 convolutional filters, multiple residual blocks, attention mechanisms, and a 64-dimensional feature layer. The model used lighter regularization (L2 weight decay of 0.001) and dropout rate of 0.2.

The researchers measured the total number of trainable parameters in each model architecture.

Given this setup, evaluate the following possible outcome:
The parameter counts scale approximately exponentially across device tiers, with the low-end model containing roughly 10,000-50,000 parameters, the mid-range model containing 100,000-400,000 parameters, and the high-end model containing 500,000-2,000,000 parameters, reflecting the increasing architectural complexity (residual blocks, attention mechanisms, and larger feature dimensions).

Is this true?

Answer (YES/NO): NO